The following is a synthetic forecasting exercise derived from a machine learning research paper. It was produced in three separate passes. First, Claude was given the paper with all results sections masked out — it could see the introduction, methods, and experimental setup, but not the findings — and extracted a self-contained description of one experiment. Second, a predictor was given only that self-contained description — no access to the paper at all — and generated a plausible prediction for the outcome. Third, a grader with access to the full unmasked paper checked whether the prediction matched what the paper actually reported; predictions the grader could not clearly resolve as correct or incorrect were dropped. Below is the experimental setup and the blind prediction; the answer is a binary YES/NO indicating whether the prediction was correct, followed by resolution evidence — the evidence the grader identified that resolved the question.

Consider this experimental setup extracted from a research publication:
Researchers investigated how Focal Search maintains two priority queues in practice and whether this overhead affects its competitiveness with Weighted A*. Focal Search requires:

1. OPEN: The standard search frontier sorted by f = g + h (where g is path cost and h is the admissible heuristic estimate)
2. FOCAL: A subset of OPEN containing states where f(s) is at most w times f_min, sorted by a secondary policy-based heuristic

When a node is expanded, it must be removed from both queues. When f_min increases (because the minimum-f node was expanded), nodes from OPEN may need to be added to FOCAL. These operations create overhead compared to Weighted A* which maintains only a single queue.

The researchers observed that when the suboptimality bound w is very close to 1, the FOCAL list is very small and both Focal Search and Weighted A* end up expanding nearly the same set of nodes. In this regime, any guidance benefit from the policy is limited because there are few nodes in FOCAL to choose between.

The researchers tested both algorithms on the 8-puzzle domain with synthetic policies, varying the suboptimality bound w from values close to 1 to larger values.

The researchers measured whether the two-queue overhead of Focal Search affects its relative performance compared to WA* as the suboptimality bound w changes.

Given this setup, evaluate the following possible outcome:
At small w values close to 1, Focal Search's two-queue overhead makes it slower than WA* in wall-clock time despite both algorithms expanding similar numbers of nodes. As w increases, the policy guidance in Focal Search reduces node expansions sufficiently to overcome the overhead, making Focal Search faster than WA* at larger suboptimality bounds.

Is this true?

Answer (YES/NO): YES